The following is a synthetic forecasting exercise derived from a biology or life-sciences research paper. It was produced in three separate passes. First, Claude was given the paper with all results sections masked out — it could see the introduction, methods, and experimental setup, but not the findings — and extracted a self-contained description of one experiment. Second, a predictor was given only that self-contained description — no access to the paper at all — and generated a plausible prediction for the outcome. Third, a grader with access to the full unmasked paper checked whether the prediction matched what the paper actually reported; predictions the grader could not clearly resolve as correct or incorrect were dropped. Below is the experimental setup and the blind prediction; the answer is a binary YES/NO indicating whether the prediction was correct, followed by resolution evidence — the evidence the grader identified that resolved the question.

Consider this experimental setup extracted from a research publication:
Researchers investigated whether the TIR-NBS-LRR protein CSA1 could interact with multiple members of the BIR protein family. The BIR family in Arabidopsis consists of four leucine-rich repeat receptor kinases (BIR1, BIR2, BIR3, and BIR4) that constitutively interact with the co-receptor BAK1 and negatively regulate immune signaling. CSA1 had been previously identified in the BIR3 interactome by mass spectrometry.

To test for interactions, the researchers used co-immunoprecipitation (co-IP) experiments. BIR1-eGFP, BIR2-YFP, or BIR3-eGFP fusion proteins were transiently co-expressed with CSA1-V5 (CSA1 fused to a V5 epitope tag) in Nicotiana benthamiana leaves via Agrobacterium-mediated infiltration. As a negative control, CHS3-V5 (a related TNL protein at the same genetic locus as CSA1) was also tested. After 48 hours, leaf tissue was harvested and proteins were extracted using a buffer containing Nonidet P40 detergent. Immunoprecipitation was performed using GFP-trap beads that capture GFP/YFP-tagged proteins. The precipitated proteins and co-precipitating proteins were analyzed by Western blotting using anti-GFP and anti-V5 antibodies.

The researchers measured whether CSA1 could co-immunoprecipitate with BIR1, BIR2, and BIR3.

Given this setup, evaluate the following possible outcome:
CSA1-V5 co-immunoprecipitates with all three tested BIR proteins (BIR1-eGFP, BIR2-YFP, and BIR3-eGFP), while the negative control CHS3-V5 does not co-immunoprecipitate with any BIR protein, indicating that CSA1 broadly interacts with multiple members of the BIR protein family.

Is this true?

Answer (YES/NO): NO